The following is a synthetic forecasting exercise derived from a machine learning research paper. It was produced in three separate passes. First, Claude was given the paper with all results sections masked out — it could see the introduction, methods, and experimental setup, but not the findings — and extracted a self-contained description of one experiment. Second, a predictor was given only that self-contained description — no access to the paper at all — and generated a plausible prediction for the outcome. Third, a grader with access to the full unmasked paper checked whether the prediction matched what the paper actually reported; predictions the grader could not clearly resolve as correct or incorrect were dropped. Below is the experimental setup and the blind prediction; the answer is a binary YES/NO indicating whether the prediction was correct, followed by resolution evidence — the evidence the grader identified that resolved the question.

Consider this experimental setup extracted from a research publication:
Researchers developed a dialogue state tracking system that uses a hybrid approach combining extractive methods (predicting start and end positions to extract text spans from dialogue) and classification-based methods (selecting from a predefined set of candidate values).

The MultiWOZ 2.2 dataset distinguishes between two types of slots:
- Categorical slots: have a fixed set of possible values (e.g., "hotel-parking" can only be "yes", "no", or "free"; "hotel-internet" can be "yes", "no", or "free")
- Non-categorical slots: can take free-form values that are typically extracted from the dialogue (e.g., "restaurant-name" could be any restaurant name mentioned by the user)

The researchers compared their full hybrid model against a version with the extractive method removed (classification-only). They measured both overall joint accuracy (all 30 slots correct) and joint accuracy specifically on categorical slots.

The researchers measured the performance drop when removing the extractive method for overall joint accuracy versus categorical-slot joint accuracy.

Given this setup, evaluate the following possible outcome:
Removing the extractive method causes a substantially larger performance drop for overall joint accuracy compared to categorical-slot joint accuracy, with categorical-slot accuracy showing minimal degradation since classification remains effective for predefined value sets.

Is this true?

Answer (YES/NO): NO